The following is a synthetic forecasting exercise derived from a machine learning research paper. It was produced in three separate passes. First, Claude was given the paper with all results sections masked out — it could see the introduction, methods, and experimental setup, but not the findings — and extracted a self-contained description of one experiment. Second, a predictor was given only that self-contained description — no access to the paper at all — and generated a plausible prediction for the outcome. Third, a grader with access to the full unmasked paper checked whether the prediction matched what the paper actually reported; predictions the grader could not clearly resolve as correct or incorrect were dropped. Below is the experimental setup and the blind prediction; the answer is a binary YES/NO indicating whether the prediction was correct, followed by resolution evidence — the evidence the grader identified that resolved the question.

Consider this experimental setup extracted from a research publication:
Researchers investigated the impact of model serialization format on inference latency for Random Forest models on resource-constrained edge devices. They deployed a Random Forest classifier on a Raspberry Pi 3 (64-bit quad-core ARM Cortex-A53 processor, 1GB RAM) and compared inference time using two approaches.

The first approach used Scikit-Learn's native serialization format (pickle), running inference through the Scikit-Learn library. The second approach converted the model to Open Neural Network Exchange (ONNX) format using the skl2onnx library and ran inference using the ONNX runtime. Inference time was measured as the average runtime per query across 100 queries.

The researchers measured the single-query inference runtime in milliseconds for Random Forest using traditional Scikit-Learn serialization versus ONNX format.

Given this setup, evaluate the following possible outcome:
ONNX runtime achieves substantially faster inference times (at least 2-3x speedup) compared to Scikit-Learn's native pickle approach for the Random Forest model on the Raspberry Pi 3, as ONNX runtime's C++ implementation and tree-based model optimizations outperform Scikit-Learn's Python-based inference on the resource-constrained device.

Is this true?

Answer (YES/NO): YES